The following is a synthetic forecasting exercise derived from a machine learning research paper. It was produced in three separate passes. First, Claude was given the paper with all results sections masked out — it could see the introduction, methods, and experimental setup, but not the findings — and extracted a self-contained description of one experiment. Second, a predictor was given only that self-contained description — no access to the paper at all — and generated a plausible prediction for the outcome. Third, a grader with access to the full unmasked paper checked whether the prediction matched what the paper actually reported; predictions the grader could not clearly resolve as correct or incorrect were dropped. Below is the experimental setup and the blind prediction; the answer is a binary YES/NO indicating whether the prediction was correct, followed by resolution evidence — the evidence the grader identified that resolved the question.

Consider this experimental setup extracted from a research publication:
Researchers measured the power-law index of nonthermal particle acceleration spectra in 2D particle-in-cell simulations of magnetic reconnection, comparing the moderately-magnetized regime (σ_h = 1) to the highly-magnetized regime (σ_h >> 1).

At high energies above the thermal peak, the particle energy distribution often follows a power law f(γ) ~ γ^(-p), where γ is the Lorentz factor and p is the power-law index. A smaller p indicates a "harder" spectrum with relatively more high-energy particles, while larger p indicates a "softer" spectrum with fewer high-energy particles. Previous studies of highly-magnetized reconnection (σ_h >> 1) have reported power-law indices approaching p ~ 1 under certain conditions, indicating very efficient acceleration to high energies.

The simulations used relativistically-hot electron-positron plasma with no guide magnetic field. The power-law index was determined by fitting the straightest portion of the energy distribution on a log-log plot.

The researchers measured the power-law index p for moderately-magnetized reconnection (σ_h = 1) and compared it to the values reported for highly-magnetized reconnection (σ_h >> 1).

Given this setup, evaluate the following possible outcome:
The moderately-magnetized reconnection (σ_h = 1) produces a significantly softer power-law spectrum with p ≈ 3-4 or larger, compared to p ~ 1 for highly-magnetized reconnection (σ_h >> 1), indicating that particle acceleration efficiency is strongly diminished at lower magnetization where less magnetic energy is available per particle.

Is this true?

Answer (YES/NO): YES